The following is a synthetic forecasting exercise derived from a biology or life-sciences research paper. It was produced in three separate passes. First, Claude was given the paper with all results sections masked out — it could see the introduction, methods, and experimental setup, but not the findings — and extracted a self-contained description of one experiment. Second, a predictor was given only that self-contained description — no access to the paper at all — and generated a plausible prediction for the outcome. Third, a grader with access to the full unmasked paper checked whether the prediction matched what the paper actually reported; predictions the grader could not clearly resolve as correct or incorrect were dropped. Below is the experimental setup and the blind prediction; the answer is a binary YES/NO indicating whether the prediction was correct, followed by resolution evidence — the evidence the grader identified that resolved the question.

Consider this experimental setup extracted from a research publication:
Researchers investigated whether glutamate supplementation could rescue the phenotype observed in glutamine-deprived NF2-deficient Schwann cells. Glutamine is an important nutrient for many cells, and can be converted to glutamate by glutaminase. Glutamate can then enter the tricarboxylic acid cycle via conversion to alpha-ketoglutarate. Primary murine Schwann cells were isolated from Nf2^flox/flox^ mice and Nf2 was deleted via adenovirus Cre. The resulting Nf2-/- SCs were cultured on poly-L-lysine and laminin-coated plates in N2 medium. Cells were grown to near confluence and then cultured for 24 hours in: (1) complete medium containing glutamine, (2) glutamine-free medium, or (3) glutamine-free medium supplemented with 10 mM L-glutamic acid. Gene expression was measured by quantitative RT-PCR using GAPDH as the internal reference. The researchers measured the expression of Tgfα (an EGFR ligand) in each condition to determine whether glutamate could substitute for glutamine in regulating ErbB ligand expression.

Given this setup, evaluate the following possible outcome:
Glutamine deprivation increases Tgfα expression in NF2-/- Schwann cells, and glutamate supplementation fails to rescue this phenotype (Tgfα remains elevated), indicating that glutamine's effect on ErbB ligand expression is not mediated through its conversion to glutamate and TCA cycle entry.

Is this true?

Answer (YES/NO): NO